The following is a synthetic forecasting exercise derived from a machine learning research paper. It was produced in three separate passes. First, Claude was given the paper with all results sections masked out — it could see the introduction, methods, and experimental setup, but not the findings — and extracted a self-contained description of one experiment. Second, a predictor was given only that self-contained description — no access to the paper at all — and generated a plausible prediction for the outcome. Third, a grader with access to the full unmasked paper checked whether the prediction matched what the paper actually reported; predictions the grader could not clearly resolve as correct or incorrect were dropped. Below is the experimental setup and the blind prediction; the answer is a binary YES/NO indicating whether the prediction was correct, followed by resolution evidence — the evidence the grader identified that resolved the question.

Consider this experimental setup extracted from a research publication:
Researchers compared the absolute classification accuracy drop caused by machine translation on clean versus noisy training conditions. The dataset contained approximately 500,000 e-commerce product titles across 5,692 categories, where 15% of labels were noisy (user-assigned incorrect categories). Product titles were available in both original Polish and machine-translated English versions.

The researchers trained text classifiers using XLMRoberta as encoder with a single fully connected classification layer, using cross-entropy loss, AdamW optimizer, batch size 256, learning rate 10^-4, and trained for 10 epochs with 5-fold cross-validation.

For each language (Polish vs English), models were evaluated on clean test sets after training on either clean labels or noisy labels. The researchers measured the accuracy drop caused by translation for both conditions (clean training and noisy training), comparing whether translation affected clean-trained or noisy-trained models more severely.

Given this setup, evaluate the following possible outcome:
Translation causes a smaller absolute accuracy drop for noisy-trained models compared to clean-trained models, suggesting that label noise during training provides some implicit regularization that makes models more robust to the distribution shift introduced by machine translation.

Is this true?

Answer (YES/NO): YES